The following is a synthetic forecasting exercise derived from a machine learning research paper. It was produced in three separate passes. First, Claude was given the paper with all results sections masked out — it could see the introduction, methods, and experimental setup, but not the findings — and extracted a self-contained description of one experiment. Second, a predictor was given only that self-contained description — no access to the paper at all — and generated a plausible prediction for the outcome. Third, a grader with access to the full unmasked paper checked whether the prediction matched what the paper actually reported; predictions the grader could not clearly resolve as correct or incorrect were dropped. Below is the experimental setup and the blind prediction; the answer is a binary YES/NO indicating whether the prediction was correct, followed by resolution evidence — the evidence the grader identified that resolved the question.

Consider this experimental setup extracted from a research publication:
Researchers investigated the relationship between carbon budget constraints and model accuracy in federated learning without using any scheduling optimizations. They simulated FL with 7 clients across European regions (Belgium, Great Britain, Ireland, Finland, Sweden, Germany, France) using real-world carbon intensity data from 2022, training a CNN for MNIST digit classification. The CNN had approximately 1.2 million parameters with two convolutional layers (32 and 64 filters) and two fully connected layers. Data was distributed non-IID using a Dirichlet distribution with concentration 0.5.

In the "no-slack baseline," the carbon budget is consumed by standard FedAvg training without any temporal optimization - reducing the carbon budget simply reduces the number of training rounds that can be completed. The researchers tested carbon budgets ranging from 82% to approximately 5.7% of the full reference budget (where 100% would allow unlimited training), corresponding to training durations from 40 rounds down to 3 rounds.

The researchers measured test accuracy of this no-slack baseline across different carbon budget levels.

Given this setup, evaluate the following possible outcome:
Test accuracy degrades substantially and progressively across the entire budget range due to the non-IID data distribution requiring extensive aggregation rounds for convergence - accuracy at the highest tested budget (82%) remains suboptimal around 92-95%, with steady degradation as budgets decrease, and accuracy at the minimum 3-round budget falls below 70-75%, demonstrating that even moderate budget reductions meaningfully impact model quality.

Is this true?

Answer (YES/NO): NO